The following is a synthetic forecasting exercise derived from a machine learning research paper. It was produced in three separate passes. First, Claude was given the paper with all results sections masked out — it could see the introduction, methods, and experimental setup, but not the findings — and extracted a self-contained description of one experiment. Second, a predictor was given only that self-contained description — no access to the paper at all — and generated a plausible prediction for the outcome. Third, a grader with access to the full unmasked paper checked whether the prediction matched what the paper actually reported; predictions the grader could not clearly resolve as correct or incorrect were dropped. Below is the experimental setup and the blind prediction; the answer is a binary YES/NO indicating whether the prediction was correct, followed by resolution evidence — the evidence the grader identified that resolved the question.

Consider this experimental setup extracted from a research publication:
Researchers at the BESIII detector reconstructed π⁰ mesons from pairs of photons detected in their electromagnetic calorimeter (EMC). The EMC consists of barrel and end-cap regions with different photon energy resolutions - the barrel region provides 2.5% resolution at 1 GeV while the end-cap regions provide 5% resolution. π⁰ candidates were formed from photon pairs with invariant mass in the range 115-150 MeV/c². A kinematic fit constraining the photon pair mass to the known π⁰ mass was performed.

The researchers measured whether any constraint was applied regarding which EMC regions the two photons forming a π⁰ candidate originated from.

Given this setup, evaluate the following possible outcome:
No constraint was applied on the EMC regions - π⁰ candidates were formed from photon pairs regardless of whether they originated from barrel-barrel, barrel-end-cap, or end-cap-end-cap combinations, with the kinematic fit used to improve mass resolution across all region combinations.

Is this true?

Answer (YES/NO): NO